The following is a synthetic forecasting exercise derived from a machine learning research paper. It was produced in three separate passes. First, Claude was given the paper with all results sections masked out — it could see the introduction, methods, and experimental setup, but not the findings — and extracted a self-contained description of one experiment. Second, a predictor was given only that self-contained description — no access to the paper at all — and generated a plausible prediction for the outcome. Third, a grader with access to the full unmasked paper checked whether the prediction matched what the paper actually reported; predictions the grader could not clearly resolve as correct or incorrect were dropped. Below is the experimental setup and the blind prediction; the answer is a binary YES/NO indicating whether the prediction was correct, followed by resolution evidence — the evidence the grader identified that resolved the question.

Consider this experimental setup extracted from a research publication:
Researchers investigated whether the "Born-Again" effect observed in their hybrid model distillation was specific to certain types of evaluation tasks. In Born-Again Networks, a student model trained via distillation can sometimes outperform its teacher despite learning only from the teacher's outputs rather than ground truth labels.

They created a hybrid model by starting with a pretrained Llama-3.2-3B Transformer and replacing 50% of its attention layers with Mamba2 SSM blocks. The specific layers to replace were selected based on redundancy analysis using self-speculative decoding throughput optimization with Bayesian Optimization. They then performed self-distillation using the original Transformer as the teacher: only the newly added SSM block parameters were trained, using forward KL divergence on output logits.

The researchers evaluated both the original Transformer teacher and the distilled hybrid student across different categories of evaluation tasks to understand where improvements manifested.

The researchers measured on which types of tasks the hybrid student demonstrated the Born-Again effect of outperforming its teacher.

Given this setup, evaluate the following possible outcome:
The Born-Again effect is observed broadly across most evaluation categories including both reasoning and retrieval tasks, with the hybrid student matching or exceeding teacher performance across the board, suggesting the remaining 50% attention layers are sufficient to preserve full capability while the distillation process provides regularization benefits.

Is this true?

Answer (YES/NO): NO